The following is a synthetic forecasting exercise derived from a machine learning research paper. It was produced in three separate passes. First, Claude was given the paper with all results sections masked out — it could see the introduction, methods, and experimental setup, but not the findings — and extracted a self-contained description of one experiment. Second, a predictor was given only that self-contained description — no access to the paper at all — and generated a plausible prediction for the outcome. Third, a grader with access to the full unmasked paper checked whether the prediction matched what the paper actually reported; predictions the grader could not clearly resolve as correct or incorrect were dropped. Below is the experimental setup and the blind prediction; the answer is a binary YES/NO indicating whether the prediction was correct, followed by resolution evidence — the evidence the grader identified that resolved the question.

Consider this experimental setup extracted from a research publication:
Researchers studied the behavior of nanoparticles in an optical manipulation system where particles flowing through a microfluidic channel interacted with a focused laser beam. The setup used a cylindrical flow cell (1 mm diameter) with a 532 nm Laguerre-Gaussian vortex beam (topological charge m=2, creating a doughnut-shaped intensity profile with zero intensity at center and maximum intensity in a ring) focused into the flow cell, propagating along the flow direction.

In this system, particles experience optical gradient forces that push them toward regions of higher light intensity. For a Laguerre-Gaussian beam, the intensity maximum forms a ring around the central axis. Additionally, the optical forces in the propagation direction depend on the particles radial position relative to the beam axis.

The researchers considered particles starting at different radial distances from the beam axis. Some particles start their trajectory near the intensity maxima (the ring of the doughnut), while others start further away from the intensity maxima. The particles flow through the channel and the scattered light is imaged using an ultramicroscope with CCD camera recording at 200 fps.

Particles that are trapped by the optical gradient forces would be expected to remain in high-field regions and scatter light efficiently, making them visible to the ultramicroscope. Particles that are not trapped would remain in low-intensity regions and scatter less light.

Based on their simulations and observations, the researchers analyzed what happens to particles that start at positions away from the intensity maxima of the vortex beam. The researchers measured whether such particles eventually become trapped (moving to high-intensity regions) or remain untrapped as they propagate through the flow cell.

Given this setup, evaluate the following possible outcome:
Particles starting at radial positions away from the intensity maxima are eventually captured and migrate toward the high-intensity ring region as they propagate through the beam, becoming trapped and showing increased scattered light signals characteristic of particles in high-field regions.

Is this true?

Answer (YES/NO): YES